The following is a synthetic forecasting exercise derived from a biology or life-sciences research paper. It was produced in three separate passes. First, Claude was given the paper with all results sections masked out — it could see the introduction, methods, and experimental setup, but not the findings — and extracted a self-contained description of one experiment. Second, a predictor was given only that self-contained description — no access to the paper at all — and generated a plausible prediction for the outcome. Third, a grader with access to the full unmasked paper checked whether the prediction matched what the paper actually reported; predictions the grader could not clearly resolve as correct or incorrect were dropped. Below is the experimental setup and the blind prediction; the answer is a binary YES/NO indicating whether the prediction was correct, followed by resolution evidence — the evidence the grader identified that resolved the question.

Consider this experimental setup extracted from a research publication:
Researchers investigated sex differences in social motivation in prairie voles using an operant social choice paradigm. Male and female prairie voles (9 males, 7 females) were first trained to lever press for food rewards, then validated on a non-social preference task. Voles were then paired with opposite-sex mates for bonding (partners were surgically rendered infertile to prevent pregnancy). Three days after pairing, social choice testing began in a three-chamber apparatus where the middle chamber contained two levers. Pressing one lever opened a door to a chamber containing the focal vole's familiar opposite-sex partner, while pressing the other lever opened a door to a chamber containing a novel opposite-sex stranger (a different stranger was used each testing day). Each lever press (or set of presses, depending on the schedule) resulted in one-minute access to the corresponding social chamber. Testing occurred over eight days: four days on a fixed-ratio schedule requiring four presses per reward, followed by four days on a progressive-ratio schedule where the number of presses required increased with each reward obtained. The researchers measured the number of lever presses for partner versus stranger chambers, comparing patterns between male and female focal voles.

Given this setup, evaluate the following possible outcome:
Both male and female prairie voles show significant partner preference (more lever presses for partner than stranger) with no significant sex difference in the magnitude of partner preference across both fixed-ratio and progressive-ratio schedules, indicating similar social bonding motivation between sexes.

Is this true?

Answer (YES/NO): NO